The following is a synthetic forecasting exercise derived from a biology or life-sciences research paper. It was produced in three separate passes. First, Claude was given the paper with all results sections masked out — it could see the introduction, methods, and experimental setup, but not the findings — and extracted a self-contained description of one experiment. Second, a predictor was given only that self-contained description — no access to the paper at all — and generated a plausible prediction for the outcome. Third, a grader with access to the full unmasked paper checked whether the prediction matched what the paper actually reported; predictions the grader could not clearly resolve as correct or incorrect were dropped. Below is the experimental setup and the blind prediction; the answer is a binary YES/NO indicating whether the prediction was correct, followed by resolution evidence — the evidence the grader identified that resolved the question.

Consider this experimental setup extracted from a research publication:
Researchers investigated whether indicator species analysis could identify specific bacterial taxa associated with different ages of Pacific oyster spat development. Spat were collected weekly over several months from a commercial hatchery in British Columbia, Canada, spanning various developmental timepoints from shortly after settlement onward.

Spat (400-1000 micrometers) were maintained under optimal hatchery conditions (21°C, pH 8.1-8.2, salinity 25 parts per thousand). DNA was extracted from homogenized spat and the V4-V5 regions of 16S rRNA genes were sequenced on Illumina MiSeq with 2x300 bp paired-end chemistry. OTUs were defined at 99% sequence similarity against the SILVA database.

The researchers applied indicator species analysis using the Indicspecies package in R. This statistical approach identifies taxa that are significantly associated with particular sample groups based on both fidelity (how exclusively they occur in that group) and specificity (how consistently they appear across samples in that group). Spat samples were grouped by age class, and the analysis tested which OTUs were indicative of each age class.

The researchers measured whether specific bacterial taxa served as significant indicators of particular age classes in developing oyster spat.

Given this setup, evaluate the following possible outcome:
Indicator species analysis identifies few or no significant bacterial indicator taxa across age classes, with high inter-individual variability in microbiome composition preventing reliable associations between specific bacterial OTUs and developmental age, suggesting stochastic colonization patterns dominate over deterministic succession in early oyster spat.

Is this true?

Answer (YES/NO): NO